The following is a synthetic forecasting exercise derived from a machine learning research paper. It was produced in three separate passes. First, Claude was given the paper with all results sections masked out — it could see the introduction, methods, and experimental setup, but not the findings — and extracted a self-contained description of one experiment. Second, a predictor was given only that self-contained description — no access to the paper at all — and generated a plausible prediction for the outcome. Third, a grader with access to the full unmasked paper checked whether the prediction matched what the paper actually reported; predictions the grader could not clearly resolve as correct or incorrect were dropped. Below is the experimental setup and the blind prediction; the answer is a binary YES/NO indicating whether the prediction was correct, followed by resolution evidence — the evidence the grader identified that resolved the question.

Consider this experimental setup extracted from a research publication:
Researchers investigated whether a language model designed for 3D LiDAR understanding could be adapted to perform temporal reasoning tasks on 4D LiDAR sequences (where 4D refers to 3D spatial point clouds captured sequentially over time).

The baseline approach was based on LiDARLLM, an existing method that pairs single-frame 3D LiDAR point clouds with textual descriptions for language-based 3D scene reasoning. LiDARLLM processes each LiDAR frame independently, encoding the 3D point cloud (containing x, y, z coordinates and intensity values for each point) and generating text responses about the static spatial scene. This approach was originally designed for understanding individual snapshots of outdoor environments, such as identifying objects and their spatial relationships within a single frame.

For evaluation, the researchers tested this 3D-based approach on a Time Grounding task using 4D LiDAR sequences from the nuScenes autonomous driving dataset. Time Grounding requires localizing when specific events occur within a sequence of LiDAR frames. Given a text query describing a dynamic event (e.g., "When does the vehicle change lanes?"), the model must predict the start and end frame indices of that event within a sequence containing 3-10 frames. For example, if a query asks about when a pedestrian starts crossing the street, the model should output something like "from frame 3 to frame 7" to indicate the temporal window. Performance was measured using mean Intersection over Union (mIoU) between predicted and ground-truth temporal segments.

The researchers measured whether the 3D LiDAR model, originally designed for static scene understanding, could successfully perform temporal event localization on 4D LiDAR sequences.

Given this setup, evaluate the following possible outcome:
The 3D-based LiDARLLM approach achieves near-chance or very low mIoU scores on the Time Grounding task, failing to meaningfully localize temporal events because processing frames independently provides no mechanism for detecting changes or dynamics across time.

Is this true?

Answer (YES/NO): NO